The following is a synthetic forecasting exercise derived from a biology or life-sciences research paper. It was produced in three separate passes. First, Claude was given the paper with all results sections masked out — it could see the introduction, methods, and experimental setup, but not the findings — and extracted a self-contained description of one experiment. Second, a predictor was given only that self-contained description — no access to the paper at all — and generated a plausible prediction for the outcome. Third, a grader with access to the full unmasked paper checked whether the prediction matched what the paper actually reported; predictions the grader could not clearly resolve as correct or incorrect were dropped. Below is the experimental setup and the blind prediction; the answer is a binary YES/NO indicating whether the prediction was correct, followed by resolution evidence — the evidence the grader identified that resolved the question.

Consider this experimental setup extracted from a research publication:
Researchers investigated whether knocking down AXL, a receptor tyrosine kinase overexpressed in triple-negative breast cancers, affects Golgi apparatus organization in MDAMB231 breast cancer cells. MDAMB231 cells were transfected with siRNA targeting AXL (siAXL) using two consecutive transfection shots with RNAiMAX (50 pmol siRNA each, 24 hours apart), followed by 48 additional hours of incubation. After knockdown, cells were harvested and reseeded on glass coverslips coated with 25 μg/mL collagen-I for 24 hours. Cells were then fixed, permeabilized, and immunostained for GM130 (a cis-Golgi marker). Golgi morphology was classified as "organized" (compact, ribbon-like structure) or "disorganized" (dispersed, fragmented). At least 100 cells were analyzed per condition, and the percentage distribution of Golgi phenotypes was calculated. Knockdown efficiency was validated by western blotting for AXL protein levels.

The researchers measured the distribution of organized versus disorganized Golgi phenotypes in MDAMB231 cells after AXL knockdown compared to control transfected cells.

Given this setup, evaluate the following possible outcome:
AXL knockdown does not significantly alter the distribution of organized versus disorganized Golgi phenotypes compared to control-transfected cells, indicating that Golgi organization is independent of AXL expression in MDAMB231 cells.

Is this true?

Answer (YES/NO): NO